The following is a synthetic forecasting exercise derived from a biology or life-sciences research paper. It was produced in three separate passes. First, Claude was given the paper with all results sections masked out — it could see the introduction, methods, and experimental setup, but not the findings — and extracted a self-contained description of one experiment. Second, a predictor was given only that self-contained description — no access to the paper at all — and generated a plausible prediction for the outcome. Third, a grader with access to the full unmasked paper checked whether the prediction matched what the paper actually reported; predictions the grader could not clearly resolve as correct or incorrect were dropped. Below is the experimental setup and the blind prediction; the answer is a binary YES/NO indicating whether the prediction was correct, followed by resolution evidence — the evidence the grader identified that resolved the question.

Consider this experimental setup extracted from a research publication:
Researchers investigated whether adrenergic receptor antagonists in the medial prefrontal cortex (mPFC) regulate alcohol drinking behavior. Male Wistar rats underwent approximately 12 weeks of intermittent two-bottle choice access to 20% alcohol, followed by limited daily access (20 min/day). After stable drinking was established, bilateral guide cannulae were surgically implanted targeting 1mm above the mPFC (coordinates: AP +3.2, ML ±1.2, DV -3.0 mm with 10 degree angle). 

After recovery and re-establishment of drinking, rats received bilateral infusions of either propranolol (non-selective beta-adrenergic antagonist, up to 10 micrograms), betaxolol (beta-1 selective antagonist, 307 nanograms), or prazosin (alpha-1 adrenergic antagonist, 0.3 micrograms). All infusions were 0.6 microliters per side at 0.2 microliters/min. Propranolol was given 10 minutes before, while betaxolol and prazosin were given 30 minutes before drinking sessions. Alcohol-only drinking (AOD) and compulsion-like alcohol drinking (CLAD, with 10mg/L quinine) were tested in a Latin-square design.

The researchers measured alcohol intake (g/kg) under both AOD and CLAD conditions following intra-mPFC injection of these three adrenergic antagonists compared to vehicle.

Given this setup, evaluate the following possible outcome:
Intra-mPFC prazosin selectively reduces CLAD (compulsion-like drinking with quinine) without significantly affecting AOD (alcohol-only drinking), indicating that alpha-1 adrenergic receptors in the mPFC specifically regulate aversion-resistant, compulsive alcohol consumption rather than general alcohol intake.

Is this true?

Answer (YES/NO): NO